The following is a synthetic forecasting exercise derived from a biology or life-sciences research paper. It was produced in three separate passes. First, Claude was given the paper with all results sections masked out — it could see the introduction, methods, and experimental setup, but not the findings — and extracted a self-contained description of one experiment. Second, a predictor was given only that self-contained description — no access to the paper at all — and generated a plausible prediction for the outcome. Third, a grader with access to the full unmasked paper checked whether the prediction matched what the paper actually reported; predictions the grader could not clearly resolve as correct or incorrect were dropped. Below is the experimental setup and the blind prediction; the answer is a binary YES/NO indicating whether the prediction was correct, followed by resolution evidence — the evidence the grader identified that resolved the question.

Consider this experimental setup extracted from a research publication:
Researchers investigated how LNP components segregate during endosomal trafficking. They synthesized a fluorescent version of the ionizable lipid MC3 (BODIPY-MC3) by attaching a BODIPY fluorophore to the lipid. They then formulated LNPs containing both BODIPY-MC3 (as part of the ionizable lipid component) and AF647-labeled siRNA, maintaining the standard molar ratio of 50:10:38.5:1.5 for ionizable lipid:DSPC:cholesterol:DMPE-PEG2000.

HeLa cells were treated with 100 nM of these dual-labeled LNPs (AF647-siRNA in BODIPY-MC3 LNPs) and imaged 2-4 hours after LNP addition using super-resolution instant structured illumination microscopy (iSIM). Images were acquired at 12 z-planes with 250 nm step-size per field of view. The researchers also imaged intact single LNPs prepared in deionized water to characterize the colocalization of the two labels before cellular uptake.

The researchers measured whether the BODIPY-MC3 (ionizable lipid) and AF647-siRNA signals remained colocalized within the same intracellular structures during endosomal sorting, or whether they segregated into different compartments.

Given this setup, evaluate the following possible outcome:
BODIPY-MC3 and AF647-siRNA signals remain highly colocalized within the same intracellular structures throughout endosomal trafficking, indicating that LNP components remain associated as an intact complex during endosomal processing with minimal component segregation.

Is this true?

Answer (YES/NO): NO